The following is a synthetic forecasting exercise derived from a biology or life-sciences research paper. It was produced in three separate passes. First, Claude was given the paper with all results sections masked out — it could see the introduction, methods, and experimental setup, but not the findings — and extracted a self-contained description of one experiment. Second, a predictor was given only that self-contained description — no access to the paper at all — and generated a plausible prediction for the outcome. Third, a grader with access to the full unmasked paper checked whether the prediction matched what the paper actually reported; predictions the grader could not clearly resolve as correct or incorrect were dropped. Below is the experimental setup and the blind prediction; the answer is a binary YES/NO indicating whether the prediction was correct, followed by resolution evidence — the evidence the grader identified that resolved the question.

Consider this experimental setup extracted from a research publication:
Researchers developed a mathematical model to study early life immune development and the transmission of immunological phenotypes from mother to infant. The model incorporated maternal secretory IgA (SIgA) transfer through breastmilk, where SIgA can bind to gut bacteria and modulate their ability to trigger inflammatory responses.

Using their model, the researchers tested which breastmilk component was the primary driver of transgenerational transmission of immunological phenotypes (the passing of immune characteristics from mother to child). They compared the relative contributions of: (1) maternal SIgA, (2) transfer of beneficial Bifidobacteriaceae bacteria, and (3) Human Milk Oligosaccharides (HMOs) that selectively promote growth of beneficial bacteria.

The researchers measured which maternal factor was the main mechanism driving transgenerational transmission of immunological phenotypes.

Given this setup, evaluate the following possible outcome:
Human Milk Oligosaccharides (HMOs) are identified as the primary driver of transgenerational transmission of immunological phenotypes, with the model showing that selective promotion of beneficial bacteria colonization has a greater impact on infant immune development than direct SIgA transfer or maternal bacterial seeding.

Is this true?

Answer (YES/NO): NO